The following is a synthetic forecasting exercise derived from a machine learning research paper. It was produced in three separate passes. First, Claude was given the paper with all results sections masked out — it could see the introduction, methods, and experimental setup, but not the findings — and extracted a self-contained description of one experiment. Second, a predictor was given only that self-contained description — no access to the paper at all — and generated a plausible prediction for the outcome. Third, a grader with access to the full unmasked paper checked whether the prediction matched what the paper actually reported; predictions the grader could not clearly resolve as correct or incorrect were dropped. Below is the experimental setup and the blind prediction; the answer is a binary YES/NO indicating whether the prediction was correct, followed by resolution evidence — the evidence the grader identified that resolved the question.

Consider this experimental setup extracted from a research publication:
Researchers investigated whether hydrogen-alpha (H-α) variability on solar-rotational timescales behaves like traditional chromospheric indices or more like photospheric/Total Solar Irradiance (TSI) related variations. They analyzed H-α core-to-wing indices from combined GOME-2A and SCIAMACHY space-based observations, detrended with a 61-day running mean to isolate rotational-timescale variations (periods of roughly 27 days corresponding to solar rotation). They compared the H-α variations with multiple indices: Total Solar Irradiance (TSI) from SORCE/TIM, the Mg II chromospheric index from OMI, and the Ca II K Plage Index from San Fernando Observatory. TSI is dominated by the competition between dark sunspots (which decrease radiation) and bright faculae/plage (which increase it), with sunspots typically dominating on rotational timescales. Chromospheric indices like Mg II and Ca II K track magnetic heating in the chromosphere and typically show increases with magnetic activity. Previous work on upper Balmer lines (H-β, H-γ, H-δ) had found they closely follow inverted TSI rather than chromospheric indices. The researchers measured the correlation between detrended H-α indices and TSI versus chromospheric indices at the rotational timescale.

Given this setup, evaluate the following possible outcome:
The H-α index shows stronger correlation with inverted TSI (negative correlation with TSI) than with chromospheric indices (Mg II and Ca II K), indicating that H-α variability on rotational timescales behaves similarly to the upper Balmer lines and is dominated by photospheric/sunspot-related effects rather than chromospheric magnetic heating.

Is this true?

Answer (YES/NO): YES